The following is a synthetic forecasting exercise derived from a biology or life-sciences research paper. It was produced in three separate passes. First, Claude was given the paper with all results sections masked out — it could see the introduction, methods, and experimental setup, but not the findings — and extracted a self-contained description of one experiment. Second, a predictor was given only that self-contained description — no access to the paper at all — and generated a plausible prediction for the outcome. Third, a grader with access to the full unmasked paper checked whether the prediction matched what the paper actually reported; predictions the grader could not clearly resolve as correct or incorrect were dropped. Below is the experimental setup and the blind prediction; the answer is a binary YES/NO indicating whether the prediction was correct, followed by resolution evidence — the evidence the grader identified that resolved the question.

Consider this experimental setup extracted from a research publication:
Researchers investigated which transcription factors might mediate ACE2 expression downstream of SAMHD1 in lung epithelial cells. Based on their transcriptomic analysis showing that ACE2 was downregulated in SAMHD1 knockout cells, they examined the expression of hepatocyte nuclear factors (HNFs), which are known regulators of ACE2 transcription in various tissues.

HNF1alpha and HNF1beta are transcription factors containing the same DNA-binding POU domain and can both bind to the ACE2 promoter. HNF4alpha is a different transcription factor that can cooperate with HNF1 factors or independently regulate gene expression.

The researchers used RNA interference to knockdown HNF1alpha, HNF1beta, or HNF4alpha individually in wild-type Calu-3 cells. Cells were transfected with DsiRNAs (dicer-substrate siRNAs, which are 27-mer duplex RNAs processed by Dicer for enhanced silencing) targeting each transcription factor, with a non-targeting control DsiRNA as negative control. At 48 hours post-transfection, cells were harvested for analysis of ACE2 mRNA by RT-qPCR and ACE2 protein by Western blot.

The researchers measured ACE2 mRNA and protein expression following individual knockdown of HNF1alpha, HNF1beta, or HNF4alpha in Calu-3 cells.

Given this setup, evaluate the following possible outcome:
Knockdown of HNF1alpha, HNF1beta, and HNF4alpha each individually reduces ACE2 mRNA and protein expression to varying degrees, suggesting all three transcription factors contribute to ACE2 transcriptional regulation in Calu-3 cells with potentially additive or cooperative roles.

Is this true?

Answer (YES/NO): NO